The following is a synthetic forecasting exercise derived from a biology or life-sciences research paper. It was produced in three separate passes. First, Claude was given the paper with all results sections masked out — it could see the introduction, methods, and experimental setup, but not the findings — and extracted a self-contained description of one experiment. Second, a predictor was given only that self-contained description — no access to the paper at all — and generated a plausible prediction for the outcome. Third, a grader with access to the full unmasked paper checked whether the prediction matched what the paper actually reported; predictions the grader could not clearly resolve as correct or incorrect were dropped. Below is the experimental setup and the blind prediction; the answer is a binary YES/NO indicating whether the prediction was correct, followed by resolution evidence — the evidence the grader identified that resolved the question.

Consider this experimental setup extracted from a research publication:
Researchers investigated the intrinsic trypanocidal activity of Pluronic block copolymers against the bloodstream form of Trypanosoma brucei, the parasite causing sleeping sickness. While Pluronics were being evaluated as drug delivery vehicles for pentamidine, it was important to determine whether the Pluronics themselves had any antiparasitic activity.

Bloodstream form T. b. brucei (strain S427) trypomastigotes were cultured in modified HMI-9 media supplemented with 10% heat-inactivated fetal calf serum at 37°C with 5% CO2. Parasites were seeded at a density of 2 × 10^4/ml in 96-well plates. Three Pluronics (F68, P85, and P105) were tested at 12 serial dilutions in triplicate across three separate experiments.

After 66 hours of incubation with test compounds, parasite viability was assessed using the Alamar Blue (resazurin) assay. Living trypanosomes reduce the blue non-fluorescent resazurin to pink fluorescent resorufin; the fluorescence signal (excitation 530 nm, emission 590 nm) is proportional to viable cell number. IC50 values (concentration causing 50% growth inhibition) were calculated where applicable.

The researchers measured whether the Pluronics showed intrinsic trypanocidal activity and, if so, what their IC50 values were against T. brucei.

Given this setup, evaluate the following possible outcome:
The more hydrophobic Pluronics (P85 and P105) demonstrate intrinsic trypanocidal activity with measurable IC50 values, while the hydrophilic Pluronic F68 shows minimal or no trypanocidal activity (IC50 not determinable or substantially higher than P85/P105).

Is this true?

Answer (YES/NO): YES